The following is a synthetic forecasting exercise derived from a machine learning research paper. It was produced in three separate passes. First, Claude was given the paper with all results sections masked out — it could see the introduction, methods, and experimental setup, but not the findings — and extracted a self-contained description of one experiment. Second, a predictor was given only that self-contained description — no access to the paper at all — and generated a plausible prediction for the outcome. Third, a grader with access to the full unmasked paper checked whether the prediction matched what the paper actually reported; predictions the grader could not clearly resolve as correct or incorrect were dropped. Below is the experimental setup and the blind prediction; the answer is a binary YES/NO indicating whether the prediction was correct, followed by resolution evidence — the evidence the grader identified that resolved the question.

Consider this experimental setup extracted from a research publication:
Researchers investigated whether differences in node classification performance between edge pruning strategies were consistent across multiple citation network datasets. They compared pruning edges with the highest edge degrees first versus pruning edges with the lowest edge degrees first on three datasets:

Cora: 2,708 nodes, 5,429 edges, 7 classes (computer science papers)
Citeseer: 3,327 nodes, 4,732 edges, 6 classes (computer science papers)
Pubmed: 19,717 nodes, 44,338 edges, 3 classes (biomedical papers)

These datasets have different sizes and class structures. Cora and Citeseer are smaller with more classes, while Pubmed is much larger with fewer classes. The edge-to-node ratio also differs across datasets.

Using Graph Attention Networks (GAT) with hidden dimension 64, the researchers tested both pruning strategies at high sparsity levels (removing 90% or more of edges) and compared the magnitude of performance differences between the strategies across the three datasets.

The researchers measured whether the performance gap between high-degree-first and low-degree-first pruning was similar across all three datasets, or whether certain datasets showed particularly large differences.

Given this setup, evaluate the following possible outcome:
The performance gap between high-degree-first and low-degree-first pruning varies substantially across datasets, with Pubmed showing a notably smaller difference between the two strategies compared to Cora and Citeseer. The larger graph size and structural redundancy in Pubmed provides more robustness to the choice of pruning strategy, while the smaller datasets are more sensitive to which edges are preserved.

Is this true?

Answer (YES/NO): NO